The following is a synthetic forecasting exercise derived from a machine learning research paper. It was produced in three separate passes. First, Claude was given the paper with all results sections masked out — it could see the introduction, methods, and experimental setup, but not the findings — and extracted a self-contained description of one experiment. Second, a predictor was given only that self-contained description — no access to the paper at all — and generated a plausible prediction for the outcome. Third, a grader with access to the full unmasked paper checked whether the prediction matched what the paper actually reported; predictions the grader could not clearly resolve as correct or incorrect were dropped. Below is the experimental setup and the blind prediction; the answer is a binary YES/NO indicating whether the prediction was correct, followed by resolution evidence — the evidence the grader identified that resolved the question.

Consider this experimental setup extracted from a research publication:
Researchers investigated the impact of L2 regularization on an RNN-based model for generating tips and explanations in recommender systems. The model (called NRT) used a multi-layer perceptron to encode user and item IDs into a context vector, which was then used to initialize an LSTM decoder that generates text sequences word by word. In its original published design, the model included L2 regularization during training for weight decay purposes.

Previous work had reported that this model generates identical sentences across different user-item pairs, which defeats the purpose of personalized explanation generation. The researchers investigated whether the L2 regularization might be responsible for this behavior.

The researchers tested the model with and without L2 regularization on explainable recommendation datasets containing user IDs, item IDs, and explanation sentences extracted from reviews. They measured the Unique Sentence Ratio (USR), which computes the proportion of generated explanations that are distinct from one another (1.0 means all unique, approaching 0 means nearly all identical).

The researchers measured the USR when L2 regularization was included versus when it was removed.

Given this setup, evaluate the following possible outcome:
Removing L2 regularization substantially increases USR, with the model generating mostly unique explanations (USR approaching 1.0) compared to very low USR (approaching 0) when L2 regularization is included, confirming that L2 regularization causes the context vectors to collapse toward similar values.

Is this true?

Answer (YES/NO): NO